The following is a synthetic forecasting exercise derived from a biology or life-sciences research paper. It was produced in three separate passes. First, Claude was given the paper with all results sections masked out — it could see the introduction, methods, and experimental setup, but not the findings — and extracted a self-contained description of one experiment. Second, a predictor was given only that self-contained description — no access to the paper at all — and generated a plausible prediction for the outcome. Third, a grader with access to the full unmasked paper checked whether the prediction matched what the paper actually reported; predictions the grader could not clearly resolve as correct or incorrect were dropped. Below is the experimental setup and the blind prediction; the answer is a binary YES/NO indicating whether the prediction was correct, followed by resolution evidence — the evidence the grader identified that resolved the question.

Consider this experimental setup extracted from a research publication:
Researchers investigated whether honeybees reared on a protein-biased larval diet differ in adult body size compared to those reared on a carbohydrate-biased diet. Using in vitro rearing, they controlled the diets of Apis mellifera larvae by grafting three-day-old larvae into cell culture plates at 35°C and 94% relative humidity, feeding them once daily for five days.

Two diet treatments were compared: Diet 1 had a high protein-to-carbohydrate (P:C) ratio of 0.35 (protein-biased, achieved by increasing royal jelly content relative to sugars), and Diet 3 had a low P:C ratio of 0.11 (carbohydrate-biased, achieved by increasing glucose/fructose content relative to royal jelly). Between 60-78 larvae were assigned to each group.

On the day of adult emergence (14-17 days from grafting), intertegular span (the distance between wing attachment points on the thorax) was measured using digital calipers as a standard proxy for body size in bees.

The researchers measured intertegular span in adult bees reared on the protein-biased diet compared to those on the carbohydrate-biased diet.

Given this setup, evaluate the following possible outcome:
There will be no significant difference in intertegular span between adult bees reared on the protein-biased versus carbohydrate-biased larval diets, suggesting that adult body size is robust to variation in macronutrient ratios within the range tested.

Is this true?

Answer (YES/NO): NO